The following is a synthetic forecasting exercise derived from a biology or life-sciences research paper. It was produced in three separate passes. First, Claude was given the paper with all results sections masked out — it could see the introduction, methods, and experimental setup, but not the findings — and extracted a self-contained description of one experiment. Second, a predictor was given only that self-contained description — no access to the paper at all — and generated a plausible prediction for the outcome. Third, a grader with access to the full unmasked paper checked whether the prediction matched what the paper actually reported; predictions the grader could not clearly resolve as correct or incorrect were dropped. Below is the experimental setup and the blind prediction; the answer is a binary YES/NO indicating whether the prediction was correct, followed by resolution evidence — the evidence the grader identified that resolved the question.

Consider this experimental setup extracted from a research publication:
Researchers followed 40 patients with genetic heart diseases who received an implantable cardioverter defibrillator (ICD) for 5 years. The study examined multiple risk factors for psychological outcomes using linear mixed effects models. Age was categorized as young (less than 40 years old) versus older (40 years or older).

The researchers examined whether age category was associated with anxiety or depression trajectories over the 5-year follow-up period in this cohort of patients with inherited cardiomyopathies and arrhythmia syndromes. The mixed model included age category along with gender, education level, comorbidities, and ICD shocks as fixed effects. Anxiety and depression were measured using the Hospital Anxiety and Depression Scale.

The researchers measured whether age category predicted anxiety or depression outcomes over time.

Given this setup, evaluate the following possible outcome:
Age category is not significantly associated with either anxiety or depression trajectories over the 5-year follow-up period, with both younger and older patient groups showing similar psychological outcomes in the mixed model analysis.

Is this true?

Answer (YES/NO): YES